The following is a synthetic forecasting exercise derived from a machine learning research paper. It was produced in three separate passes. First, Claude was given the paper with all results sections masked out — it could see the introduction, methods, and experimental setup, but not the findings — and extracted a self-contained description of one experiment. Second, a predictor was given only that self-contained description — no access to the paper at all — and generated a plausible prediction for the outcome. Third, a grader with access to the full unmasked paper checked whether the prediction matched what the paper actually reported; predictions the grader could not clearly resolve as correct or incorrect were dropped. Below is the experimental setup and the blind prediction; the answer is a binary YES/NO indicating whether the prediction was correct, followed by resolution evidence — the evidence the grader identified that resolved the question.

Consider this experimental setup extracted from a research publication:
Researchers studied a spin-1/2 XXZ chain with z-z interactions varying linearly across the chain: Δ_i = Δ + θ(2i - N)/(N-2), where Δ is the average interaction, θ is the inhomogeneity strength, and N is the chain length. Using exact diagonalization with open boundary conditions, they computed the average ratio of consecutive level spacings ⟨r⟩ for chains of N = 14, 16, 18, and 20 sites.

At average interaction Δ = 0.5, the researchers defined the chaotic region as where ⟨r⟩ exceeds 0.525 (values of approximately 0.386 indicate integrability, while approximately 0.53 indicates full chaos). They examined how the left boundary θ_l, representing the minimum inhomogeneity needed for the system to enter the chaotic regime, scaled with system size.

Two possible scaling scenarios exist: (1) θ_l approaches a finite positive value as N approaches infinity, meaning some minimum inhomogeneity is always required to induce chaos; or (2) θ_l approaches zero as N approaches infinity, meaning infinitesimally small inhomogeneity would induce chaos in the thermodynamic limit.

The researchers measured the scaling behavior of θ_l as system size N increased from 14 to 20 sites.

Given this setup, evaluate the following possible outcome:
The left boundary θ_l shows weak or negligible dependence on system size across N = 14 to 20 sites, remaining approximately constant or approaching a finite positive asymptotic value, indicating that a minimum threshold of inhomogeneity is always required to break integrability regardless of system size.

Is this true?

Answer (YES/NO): NO